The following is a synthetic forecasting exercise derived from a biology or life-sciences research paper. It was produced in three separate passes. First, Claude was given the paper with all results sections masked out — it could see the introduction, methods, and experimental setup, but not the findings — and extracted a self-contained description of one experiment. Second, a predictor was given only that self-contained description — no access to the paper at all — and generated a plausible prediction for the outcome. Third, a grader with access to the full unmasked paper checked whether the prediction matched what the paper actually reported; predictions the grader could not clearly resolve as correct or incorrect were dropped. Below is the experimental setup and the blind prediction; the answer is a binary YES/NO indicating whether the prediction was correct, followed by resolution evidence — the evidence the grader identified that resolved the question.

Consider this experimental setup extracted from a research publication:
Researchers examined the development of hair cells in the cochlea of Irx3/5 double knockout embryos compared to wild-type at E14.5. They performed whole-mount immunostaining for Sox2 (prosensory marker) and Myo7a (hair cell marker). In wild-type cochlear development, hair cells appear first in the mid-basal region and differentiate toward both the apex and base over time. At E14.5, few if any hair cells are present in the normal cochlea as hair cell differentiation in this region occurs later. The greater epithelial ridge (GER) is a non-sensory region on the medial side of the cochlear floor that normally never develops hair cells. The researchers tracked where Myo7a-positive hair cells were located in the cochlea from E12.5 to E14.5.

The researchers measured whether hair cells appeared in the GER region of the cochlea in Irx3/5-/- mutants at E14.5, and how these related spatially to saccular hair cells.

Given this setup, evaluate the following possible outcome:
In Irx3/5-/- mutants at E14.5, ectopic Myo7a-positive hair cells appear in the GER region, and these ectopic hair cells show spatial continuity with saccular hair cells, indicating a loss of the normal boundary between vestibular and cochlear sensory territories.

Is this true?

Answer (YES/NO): YES